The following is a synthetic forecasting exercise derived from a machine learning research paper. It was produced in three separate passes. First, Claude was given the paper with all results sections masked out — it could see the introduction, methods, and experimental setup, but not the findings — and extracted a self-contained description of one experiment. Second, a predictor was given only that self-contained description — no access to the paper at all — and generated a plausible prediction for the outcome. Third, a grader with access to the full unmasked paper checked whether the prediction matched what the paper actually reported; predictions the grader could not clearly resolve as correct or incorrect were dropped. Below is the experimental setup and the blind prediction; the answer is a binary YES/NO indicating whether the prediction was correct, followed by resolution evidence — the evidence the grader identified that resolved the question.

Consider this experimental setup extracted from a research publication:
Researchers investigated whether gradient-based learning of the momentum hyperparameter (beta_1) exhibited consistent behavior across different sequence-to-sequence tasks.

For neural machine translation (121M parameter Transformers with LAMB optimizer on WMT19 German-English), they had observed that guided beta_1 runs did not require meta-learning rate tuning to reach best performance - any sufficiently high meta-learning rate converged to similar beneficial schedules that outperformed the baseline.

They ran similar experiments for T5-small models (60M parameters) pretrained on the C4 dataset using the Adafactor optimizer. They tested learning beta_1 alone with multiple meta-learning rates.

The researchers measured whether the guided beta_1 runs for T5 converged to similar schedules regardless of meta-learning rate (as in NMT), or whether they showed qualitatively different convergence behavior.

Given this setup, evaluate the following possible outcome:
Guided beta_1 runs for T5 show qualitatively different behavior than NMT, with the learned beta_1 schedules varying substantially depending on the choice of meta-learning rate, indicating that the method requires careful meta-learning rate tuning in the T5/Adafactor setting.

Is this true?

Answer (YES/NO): NO